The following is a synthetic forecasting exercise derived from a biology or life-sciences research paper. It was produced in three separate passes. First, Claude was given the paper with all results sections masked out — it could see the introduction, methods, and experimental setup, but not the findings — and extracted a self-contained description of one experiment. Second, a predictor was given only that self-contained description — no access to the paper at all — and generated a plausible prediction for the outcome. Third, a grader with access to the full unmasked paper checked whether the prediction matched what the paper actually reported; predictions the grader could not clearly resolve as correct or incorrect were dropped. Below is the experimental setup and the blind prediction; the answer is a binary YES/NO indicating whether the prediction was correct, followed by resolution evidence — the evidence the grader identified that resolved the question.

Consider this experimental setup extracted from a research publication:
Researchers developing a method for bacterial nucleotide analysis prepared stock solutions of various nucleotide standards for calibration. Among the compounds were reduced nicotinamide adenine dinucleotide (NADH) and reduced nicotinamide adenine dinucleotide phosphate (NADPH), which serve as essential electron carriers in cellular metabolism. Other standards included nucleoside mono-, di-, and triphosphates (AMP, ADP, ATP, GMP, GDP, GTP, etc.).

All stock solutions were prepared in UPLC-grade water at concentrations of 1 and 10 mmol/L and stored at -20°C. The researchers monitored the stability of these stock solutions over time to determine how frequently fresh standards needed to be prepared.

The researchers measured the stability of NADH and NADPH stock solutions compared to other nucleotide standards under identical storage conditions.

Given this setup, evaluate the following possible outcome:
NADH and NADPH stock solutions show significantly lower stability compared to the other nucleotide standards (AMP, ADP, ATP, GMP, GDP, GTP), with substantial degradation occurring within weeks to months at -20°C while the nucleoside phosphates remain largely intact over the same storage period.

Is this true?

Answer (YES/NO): YES